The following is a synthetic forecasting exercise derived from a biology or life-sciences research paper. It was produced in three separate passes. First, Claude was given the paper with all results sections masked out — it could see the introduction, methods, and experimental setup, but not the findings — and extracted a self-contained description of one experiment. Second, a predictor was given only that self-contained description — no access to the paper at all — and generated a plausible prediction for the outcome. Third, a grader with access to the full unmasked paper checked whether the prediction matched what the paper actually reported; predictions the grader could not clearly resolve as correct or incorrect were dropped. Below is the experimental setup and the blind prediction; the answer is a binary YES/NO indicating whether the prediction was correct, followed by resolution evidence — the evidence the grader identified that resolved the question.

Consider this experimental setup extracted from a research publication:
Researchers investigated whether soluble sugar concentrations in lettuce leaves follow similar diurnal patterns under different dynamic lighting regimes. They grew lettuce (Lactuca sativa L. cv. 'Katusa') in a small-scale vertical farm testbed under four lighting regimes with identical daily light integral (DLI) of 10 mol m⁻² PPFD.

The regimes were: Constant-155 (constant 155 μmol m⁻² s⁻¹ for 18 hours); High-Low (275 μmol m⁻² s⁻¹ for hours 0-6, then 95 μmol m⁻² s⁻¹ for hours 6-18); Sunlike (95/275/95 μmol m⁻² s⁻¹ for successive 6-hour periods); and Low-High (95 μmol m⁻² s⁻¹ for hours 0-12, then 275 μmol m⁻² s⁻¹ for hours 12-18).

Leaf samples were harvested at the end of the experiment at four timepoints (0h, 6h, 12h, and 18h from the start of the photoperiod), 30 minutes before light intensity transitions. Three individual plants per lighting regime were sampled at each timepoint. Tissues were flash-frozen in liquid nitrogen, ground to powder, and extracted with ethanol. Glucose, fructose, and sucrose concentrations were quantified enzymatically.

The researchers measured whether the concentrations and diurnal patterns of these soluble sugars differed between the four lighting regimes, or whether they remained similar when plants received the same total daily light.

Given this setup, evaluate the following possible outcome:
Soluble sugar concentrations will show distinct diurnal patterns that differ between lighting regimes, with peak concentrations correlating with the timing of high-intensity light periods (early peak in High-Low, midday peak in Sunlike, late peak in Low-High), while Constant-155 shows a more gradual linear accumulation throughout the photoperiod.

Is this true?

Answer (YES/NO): NO